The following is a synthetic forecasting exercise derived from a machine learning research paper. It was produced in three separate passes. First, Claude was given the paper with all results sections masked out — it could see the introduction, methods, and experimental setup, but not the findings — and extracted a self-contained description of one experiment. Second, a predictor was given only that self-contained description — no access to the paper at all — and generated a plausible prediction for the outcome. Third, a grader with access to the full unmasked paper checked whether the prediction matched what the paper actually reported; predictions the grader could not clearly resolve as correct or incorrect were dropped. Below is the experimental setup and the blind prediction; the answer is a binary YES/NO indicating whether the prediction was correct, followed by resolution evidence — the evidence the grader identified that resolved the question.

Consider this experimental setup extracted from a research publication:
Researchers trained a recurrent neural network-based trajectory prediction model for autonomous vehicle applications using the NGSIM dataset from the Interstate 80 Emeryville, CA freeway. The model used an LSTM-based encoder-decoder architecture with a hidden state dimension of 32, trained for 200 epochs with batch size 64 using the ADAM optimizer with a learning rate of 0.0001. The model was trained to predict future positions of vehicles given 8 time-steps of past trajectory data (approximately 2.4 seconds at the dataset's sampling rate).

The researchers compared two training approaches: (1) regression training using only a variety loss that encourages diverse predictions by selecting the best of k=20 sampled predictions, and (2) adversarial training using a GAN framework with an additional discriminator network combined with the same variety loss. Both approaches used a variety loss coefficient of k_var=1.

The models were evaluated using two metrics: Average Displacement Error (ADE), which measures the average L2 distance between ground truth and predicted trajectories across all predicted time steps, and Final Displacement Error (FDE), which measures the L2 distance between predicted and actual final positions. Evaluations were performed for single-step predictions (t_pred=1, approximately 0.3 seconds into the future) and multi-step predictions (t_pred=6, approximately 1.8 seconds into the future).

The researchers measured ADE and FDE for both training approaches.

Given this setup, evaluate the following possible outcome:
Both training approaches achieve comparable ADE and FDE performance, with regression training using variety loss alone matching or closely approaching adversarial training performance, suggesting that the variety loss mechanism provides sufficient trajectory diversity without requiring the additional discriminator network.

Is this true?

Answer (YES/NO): NO